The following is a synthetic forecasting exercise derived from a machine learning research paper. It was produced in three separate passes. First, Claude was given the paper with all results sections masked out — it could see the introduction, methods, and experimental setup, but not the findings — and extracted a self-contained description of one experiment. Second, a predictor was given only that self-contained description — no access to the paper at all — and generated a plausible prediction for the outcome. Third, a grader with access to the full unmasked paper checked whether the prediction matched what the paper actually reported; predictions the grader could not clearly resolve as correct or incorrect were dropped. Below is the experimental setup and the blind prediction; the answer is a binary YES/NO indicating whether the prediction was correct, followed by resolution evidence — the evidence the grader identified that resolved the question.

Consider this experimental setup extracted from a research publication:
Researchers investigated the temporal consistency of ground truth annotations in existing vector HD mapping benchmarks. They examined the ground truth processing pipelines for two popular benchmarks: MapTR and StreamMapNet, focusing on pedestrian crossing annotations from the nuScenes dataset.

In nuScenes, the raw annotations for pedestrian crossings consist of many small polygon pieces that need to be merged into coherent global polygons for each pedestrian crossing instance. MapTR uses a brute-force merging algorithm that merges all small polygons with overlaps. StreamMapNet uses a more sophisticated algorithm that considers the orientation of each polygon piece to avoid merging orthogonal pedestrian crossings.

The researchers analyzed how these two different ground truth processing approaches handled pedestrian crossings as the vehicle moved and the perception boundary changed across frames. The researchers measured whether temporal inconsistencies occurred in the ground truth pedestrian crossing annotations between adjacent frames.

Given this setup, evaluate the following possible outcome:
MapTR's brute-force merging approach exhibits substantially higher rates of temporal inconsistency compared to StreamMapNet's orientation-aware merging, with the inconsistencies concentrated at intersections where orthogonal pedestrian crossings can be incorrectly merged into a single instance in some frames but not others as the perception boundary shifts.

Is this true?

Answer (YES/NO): NO